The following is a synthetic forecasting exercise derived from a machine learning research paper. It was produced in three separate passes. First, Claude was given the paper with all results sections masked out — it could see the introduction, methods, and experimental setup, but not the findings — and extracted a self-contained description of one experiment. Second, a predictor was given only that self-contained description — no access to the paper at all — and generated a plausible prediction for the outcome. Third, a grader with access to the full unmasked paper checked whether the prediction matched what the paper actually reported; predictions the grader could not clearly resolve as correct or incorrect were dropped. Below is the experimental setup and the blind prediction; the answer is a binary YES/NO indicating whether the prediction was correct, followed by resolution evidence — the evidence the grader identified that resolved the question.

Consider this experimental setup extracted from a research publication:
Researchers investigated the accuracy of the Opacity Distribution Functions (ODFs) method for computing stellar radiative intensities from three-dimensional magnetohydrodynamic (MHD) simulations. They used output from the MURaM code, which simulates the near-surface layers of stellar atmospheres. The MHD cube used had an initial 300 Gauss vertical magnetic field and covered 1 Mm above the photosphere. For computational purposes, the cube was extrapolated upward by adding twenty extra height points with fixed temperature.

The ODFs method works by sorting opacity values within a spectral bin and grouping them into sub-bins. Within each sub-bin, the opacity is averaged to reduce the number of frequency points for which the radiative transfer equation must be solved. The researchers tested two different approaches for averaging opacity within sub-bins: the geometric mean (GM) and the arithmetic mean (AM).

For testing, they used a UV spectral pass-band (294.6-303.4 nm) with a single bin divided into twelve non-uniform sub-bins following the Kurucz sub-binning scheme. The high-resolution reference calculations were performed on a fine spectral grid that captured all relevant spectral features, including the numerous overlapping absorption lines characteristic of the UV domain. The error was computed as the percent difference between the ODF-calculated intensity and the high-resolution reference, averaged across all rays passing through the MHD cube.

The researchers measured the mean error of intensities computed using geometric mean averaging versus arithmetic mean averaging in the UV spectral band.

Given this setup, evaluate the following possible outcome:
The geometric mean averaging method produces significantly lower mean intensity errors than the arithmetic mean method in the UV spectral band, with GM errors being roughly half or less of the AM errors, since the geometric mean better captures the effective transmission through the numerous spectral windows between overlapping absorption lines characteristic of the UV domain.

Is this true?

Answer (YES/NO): NO